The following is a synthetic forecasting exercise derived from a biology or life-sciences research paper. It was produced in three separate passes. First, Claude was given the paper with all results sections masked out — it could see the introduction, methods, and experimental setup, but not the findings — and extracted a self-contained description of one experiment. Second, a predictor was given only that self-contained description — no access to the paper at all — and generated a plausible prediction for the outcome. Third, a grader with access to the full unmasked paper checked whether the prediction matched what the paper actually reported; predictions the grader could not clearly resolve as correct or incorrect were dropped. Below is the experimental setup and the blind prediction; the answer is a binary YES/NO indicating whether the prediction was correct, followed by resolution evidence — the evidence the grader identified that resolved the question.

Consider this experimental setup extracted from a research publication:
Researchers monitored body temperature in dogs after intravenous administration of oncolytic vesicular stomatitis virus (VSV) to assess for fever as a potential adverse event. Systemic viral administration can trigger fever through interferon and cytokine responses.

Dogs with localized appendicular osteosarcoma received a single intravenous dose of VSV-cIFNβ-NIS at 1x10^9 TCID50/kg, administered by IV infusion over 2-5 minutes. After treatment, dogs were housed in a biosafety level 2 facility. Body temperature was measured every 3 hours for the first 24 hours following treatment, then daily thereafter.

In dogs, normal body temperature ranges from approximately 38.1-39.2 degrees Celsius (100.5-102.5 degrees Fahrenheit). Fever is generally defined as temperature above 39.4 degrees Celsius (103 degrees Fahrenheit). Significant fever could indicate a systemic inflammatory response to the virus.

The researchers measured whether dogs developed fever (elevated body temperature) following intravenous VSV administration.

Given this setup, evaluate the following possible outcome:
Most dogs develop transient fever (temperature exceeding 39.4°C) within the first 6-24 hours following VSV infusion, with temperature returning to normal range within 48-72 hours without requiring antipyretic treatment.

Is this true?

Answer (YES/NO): NO